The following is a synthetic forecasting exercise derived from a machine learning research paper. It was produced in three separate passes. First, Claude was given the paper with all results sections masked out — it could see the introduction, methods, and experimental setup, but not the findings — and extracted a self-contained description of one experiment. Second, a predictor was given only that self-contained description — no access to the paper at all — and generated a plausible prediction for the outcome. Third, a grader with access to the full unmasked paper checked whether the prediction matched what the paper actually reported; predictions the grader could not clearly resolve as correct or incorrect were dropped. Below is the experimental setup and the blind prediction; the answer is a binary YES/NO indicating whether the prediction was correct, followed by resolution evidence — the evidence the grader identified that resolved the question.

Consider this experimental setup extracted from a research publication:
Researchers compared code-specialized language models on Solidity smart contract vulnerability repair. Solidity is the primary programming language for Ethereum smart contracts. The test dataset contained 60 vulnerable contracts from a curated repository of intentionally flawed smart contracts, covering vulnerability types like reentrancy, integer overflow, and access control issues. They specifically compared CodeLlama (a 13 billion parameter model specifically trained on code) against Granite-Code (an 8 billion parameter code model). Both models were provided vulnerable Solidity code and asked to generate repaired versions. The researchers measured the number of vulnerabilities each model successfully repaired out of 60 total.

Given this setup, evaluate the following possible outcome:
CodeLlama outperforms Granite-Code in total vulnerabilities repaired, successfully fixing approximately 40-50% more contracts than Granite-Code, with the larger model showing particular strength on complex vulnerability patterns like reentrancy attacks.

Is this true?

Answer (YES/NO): NO